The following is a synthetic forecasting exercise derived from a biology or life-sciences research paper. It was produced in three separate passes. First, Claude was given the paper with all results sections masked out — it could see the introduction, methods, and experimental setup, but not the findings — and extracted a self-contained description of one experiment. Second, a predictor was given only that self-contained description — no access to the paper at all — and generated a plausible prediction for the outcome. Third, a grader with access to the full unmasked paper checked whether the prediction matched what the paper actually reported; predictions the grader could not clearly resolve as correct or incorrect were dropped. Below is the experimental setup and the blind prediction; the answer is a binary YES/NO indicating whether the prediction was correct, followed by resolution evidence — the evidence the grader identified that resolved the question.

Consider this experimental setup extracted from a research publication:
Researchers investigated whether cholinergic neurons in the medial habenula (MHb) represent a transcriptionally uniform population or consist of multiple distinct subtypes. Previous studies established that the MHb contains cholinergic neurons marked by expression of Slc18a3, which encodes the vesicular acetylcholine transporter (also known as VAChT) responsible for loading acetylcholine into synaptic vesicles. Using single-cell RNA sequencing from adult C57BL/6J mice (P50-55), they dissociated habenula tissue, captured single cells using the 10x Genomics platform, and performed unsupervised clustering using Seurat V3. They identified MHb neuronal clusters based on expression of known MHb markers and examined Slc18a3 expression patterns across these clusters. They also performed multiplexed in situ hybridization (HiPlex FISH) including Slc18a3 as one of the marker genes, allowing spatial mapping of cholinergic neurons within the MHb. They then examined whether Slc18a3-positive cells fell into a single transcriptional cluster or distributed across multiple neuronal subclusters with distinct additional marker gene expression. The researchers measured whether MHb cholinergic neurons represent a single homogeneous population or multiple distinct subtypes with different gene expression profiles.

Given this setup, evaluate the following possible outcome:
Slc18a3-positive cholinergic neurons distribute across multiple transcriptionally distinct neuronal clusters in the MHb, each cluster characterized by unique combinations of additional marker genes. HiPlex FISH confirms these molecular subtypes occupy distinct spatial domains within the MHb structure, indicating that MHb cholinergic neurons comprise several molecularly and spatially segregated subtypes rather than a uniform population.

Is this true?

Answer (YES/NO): YES